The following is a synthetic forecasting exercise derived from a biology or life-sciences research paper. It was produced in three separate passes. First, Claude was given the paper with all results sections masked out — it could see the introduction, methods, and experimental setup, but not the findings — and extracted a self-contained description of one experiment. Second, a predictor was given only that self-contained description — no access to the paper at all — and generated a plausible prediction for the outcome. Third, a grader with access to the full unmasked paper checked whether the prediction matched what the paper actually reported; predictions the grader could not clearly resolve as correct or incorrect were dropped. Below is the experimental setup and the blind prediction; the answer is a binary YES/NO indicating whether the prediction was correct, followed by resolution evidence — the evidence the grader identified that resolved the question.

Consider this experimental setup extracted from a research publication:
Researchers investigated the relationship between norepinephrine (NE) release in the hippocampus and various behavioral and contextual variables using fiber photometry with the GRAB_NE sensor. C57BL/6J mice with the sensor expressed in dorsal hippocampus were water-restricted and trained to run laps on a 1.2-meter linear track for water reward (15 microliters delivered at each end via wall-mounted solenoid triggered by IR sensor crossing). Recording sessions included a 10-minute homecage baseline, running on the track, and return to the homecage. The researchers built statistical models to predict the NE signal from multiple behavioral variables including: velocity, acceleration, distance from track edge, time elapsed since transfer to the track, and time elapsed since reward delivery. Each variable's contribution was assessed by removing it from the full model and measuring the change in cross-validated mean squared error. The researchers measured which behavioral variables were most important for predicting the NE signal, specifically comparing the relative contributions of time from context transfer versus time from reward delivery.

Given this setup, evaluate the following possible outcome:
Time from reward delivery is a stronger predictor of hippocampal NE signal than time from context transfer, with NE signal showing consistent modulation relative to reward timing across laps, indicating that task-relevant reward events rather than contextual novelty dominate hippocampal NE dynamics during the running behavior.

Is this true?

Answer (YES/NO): NO